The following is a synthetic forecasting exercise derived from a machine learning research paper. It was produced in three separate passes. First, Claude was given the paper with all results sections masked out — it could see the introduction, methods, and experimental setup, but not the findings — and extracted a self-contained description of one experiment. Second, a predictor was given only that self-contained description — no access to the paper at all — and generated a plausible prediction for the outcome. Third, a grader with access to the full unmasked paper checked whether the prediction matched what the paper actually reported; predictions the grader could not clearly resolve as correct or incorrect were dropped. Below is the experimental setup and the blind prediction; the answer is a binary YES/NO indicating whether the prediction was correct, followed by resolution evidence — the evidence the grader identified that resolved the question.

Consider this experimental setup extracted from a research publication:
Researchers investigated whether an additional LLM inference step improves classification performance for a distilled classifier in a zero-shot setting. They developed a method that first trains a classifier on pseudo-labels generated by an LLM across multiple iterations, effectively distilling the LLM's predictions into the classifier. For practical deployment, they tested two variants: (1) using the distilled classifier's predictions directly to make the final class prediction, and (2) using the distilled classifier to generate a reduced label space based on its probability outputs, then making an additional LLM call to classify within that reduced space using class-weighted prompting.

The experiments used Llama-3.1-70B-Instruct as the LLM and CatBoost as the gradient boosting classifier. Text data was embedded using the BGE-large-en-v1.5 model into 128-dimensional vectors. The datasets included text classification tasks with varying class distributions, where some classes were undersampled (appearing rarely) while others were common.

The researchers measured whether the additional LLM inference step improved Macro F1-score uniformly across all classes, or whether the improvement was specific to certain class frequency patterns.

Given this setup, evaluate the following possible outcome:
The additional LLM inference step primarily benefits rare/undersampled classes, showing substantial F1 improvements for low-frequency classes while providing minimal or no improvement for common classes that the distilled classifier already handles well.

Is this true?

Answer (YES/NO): YES